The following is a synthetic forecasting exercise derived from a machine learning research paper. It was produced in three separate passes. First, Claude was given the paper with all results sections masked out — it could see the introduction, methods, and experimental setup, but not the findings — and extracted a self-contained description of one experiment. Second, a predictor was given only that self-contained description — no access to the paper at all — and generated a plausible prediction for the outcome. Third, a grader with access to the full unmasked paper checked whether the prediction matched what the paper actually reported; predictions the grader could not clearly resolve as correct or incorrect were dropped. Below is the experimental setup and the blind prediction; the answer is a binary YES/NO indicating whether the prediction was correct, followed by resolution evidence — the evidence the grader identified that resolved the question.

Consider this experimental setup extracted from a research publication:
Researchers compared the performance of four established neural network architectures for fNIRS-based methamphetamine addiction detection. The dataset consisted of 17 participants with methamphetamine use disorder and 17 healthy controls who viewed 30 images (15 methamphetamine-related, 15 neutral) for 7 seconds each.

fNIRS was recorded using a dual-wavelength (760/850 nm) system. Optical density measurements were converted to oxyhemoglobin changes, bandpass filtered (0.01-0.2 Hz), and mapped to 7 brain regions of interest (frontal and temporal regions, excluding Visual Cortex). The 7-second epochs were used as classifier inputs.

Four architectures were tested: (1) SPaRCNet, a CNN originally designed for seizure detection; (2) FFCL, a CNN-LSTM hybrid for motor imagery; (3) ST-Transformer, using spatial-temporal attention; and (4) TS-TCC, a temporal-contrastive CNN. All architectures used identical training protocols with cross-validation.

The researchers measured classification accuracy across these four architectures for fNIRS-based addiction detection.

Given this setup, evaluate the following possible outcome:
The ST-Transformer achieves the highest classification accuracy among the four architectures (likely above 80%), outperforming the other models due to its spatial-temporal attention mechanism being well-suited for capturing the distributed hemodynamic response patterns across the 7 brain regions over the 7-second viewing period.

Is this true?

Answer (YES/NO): YES